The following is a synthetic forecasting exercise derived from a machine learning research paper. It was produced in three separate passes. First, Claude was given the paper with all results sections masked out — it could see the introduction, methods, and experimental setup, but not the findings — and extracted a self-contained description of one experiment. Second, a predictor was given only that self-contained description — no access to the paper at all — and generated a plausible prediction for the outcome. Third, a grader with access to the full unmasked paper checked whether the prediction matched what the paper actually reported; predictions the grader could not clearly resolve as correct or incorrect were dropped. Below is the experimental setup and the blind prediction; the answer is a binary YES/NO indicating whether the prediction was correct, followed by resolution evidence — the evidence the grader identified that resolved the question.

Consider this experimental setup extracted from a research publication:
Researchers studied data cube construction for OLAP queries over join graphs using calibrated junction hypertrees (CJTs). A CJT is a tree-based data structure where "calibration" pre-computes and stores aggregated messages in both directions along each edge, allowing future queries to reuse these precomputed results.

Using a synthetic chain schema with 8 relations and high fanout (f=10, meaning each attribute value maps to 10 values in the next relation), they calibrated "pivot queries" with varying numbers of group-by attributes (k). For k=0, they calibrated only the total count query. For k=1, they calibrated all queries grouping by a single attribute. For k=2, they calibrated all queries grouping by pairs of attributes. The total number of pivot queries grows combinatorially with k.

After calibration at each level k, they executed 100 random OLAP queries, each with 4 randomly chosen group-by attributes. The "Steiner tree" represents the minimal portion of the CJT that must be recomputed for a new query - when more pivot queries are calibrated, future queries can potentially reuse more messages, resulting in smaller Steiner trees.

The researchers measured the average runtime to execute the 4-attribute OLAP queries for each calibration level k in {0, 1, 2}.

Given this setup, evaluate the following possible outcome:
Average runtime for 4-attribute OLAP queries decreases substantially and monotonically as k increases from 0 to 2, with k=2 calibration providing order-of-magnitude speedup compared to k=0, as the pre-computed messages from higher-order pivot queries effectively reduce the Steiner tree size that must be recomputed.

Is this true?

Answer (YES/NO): YES